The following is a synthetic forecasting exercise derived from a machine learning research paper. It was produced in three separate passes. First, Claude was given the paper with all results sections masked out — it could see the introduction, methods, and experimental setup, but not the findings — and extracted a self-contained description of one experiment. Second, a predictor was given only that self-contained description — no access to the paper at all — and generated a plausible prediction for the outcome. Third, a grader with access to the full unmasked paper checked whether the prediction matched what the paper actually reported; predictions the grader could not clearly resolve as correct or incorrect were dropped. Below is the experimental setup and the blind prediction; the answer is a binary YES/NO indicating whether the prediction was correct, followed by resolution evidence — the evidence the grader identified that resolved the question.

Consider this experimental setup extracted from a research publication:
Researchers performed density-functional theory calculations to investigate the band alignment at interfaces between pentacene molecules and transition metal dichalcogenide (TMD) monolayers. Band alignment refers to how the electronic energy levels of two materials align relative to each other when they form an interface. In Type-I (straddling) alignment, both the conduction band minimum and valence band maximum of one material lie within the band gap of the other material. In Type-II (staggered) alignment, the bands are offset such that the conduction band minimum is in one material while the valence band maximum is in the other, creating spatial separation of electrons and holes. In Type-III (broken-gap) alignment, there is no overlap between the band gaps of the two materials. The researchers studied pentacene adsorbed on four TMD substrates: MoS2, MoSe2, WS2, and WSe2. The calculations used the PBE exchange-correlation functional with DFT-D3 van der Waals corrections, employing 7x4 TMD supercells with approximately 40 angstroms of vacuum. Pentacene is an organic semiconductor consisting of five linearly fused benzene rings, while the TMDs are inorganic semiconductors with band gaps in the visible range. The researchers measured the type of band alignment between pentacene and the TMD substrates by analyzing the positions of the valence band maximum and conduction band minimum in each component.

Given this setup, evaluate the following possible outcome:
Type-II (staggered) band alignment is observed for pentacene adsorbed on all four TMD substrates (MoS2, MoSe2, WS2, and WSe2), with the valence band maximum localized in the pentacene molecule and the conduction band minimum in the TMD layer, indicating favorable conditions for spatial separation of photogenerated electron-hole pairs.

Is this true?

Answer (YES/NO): NO